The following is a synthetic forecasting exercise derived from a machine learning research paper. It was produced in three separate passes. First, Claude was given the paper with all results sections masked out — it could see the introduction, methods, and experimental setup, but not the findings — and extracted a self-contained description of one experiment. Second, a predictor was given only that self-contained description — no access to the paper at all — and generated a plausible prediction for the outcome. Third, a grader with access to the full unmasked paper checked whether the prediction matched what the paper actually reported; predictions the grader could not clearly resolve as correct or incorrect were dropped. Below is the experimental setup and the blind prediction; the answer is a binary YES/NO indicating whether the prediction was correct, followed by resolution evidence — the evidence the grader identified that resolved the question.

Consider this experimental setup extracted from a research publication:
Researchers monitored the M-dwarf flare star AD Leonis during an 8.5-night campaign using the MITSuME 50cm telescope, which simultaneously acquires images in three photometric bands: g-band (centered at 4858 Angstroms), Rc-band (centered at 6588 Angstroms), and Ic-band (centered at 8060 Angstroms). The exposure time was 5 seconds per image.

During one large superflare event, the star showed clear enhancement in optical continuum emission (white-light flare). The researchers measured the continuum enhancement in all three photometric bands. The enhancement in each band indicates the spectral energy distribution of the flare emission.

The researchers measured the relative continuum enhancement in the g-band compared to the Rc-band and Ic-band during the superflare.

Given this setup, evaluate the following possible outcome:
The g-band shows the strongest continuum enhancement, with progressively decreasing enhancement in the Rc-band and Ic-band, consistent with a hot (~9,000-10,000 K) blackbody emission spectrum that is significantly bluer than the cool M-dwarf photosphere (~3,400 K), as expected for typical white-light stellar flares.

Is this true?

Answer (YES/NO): NO